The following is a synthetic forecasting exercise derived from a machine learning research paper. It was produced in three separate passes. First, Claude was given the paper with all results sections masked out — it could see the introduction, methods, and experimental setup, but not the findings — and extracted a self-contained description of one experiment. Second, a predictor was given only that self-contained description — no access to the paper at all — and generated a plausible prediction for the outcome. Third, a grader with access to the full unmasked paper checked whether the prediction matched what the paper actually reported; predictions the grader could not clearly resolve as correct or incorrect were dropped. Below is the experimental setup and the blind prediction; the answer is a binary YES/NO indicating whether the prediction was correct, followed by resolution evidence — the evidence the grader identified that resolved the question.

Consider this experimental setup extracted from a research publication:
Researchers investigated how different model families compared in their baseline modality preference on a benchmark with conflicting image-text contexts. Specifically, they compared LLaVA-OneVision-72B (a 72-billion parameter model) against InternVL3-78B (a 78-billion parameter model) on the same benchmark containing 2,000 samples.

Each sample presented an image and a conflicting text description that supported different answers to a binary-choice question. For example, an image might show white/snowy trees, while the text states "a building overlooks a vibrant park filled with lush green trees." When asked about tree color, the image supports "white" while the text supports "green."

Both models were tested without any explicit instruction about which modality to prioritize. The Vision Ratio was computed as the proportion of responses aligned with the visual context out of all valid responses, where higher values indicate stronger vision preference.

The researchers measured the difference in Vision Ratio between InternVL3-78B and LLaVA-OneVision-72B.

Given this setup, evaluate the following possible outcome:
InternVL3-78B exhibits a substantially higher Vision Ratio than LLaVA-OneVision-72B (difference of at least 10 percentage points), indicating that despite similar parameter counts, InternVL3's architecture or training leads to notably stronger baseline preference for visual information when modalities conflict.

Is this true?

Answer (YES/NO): YES